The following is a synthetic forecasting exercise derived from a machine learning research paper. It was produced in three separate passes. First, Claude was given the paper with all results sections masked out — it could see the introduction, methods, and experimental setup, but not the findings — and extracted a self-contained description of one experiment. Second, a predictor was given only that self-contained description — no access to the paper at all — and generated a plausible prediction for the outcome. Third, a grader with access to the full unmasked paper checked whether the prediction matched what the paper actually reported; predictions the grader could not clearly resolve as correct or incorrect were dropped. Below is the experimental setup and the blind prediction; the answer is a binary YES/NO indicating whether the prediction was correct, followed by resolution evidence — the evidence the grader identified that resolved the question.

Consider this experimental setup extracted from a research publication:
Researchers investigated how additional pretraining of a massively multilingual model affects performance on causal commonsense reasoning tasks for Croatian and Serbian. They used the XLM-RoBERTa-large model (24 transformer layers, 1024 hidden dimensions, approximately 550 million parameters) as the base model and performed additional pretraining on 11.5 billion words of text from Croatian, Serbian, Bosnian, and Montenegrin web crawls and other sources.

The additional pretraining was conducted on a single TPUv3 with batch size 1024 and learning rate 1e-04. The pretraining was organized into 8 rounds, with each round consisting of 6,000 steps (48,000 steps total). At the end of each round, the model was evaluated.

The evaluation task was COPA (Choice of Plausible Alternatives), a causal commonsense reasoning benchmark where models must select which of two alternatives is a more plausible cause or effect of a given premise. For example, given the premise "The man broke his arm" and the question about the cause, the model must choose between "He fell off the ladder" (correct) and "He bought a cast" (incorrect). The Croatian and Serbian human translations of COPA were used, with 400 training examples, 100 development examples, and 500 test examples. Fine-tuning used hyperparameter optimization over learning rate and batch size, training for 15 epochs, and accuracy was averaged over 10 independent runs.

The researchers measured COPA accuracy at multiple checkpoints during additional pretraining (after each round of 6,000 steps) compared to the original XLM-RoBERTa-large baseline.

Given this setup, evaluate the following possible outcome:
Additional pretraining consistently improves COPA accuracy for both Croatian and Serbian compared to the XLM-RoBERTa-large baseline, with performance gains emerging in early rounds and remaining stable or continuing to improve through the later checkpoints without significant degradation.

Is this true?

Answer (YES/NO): NO